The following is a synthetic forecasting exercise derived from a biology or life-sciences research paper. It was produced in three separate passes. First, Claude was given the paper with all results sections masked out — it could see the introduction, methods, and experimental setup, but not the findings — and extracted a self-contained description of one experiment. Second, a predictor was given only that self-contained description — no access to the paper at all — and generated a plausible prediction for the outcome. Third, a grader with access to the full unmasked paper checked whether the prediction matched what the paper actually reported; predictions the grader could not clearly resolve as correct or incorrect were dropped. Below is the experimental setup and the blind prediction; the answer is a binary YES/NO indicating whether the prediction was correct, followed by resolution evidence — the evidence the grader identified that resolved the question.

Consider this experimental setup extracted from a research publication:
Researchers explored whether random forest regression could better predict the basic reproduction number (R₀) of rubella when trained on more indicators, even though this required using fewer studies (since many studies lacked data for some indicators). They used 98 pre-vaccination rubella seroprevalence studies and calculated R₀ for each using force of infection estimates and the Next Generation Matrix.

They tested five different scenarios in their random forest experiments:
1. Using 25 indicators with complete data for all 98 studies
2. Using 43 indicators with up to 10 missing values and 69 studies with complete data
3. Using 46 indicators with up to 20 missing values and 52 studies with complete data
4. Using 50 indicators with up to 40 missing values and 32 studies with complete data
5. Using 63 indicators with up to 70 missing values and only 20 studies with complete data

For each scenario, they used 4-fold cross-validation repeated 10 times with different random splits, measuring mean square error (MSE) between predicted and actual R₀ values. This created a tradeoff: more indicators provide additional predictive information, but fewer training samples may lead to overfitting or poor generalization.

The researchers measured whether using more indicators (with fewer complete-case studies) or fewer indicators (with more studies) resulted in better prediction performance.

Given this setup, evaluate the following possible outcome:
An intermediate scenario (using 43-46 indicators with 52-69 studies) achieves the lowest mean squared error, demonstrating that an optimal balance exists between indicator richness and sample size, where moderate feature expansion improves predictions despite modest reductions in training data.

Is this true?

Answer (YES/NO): NO